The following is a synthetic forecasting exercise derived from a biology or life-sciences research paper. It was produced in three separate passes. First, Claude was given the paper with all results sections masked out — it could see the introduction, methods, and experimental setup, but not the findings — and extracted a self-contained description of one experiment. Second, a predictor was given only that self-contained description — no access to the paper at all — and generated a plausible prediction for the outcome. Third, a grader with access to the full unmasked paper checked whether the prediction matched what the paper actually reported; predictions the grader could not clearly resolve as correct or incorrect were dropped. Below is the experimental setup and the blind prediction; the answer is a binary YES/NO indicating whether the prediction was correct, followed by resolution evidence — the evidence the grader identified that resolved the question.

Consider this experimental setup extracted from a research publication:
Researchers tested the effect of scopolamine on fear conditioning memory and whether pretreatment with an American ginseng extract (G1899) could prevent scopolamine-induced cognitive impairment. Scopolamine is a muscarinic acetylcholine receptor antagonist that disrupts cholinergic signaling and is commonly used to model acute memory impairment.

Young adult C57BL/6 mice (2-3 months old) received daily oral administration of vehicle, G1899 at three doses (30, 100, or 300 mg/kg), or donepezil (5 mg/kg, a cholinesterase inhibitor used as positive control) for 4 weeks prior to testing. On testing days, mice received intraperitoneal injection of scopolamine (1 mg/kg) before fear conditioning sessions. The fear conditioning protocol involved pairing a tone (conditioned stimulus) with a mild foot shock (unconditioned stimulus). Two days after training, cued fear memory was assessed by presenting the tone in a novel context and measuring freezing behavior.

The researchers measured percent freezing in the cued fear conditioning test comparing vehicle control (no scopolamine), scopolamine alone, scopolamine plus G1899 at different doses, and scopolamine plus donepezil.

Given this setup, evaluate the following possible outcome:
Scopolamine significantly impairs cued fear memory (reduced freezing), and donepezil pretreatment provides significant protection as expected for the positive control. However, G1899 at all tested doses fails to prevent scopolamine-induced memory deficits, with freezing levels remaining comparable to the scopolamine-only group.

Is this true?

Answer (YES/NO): NO